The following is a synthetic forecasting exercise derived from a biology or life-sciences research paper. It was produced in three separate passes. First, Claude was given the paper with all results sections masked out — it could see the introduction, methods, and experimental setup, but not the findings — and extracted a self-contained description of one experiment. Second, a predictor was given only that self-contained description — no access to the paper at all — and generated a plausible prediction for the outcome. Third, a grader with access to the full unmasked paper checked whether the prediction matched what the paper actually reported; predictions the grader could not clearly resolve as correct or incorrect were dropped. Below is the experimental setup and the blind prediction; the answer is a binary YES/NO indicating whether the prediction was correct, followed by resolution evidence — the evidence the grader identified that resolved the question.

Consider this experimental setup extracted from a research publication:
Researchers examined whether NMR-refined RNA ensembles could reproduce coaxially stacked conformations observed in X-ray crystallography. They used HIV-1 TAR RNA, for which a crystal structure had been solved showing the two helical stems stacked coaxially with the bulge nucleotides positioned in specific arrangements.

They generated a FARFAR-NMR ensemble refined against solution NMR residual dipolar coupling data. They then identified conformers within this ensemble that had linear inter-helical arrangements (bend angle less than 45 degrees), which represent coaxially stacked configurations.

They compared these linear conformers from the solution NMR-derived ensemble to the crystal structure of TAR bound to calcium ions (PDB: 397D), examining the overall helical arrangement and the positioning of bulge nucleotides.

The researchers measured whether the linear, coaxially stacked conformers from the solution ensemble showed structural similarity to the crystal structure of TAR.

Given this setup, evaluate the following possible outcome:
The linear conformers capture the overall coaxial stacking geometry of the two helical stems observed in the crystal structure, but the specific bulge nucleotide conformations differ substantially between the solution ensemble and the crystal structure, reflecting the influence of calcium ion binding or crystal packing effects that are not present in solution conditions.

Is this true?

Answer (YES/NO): NO